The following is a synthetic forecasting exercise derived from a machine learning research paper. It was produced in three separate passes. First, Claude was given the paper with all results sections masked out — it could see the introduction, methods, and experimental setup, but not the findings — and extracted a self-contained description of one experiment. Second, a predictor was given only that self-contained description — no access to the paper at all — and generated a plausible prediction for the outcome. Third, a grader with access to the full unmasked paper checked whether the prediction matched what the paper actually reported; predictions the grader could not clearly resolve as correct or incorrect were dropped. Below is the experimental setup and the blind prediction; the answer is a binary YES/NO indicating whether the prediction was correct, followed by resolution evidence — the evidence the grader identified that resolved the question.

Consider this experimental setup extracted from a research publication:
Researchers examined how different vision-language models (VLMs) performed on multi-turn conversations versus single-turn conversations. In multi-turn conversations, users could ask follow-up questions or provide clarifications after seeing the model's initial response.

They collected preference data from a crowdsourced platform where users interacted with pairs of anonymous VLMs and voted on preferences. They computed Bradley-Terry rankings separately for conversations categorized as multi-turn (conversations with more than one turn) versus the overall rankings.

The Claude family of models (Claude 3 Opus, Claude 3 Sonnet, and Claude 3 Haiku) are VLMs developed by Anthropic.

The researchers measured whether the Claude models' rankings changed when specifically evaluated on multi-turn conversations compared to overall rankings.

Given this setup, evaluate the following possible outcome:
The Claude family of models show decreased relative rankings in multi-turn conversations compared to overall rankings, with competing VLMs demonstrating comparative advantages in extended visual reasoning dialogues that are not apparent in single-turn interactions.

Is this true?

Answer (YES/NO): NO